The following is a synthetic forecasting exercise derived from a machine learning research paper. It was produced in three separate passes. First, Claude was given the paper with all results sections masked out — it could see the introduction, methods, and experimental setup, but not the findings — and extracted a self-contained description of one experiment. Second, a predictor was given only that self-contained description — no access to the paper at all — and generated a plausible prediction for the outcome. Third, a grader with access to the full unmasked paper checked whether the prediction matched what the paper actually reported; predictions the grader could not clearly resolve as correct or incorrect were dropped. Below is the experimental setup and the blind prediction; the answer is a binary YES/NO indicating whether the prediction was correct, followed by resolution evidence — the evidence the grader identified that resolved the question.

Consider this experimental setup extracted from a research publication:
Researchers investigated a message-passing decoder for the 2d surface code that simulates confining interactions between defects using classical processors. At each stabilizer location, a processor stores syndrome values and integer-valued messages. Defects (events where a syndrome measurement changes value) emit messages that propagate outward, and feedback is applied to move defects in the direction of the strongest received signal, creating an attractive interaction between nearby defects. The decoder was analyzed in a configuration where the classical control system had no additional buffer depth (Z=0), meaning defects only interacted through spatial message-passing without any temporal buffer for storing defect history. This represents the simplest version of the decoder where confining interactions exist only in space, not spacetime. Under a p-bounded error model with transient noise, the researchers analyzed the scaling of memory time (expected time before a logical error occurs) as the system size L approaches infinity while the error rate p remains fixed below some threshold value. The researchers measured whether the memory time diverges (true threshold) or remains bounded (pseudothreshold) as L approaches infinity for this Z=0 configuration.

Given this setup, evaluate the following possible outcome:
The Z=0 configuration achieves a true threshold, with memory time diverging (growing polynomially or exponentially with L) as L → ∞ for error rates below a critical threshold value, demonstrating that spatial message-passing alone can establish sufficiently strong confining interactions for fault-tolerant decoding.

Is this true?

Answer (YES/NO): NO